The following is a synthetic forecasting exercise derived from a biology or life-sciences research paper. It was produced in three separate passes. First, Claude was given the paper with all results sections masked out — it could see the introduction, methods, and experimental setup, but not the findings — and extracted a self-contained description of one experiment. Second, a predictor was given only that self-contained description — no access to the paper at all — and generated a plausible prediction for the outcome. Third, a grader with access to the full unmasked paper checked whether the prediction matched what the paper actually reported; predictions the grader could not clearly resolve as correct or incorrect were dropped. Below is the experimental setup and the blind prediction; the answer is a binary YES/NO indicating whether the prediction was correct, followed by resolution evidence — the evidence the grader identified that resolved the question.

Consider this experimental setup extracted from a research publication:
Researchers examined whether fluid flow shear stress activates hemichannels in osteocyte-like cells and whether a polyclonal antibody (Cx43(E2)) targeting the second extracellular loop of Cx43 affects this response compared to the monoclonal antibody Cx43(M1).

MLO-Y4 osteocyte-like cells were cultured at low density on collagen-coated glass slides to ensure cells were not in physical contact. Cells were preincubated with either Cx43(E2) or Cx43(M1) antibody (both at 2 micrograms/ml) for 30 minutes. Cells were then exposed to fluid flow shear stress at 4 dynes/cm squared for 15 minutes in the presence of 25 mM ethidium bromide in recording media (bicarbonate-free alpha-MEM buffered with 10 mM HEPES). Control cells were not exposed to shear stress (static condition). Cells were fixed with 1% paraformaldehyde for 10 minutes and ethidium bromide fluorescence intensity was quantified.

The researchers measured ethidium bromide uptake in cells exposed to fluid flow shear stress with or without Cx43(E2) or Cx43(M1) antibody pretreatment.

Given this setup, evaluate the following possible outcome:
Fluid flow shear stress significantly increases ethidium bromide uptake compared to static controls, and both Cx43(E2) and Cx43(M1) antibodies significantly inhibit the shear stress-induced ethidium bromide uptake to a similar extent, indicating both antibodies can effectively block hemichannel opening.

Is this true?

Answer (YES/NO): YES